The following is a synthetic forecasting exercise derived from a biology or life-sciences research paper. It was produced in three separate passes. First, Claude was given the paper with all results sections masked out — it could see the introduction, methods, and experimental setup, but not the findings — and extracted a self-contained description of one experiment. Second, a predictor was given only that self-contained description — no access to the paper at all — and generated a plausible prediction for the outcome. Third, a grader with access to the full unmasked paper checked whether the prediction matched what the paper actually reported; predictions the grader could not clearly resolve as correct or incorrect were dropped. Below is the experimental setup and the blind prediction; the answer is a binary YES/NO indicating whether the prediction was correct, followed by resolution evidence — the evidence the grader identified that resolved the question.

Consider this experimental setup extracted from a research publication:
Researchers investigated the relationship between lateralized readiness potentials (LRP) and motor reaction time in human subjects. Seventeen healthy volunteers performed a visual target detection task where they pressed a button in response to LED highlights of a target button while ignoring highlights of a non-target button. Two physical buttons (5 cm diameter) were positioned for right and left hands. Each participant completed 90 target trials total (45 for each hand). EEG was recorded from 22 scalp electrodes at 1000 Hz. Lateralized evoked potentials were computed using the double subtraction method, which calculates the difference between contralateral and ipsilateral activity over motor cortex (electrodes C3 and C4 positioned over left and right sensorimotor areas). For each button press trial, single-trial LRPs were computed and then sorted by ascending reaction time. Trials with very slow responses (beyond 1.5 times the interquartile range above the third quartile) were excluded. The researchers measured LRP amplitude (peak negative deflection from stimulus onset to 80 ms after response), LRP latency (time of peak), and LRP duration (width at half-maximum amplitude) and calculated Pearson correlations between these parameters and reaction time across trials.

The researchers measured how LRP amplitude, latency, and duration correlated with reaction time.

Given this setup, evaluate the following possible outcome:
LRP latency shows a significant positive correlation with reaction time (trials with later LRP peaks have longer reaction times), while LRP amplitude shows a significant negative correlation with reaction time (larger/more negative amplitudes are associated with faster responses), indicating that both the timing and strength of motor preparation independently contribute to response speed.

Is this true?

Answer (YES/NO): NO